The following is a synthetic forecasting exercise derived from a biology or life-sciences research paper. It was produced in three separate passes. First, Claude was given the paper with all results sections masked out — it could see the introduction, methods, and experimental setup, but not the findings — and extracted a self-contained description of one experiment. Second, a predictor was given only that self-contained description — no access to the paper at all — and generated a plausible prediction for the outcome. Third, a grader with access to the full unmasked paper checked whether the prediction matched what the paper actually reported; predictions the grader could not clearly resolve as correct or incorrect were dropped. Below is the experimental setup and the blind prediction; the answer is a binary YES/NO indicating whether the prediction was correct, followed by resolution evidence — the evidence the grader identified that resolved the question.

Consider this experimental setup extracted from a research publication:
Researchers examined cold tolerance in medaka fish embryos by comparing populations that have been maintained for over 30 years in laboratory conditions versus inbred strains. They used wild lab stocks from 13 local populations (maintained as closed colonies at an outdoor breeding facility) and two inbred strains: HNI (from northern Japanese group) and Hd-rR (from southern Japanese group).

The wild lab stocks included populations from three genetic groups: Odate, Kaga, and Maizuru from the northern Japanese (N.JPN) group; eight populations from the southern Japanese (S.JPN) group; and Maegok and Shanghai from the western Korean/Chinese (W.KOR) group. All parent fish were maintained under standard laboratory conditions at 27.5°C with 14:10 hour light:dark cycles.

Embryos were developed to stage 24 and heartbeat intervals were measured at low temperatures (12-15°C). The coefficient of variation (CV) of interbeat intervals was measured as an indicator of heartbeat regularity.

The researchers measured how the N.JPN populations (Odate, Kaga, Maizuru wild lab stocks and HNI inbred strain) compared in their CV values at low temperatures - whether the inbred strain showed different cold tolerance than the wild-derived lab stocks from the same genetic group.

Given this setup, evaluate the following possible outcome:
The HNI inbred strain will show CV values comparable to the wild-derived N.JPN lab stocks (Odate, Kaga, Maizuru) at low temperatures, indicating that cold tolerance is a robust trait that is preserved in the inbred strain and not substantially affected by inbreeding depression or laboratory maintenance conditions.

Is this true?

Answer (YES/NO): YES